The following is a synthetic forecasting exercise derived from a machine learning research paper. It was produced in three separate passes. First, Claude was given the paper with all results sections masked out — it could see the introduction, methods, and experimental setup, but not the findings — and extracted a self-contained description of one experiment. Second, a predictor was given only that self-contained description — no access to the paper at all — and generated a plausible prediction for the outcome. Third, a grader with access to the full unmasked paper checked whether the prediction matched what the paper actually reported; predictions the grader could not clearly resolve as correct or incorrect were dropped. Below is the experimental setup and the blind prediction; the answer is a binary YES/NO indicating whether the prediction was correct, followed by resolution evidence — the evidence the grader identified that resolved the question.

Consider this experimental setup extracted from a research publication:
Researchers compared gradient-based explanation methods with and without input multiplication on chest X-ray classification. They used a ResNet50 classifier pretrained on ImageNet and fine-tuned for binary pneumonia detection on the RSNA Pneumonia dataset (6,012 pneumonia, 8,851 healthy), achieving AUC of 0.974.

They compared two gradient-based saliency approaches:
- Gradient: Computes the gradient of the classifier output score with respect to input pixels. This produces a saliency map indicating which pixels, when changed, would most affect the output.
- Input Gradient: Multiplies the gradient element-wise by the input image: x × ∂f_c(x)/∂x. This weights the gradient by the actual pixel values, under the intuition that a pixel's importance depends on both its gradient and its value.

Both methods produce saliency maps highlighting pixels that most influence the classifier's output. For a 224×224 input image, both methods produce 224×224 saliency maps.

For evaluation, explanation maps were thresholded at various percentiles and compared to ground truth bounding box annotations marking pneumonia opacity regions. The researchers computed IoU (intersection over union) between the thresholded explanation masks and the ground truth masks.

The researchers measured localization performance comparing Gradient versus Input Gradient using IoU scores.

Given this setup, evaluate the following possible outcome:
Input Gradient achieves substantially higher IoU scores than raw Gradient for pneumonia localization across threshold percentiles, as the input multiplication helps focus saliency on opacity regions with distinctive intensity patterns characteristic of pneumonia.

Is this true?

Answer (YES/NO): NO